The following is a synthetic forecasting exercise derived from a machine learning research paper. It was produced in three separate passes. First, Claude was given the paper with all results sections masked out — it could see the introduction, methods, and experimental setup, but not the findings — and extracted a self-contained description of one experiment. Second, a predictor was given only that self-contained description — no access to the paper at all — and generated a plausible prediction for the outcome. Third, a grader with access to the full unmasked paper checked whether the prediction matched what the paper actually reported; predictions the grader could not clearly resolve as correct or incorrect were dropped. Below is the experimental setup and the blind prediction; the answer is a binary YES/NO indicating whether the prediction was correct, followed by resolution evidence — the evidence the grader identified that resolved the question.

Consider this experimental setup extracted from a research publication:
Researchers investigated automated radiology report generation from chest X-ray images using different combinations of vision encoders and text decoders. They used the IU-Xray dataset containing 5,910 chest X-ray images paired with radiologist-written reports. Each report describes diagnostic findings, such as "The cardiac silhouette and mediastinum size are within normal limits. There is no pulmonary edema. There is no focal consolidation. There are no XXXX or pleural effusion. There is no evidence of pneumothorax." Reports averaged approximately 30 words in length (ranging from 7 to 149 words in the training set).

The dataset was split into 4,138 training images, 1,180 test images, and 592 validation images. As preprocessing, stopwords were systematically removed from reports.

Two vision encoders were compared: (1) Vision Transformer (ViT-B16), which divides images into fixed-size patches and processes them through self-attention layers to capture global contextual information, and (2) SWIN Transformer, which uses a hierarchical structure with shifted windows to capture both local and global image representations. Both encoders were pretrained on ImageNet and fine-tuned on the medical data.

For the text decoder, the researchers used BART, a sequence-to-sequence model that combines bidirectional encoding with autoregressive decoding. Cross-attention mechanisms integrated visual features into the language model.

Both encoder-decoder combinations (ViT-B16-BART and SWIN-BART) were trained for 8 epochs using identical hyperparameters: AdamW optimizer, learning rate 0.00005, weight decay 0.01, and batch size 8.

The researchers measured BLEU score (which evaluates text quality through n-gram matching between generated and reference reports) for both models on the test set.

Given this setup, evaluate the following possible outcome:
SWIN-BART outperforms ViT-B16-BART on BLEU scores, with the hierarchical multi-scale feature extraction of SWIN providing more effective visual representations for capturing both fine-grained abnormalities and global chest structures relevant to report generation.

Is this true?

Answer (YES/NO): YES